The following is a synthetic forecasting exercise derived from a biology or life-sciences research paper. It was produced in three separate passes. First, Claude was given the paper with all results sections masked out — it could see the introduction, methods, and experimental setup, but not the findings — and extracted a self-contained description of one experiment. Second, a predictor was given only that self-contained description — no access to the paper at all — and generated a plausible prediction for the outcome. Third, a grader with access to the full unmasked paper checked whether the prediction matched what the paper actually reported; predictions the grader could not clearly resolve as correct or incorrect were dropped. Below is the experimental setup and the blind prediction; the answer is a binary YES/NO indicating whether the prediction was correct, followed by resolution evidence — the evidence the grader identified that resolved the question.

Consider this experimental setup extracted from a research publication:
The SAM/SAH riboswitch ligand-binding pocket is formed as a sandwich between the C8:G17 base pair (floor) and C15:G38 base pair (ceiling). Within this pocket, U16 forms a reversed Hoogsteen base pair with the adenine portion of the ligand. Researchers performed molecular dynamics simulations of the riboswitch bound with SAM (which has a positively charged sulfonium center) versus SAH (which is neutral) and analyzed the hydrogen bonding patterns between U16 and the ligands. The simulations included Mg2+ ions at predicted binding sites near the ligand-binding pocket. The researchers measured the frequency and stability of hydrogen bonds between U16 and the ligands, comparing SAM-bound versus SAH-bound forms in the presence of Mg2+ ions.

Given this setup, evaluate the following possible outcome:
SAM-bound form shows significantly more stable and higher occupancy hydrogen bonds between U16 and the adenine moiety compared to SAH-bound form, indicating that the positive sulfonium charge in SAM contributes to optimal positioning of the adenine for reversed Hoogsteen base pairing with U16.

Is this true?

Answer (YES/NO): NO